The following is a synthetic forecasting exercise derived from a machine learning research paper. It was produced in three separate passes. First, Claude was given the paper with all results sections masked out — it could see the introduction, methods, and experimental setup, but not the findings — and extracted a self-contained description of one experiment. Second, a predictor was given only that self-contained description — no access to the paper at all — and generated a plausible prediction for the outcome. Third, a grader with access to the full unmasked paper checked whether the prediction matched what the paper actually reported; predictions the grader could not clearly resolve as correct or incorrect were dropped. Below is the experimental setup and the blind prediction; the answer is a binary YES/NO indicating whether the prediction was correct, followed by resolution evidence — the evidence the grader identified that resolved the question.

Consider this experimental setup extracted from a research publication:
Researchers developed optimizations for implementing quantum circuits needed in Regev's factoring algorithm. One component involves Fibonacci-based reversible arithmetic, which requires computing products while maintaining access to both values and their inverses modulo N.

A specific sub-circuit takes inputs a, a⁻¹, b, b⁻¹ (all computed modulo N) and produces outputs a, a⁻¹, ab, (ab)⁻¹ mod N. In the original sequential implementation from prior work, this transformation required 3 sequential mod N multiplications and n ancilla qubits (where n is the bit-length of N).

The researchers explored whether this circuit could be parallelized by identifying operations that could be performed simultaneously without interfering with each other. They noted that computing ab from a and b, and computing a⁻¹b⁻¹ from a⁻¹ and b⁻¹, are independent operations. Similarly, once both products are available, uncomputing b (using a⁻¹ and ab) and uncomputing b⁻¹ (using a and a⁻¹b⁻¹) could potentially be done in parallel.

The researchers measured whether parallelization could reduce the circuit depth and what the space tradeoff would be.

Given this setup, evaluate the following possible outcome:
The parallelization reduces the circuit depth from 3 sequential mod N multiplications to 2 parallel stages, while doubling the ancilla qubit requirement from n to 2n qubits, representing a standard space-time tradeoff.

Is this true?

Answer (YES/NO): YES